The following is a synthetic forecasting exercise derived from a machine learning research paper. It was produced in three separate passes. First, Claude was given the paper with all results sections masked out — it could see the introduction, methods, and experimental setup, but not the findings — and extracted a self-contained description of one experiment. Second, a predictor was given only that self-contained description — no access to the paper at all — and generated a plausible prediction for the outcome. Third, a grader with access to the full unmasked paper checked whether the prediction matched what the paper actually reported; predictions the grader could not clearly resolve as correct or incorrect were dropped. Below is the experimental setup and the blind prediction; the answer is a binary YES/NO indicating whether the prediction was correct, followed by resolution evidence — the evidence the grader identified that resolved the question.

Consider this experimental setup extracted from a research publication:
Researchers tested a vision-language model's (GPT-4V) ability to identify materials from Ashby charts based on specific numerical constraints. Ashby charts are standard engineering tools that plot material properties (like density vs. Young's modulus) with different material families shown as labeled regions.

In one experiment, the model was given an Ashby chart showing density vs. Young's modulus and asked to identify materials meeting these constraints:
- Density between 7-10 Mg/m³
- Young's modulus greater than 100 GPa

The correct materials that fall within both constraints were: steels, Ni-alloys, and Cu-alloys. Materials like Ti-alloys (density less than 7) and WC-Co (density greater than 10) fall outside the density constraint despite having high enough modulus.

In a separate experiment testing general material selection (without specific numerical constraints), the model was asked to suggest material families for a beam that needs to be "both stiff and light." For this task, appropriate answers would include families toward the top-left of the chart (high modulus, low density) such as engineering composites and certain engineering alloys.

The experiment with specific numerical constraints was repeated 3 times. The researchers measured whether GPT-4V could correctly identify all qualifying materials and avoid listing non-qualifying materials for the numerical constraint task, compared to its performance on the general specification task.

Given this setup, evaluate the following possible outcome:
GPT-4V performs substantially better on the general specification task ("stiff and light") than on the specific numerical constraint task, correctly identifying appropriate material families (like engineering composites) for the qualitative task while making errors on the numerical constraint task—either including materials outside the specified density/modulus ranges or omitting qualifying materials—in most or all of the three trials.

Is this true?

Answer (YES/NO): YES